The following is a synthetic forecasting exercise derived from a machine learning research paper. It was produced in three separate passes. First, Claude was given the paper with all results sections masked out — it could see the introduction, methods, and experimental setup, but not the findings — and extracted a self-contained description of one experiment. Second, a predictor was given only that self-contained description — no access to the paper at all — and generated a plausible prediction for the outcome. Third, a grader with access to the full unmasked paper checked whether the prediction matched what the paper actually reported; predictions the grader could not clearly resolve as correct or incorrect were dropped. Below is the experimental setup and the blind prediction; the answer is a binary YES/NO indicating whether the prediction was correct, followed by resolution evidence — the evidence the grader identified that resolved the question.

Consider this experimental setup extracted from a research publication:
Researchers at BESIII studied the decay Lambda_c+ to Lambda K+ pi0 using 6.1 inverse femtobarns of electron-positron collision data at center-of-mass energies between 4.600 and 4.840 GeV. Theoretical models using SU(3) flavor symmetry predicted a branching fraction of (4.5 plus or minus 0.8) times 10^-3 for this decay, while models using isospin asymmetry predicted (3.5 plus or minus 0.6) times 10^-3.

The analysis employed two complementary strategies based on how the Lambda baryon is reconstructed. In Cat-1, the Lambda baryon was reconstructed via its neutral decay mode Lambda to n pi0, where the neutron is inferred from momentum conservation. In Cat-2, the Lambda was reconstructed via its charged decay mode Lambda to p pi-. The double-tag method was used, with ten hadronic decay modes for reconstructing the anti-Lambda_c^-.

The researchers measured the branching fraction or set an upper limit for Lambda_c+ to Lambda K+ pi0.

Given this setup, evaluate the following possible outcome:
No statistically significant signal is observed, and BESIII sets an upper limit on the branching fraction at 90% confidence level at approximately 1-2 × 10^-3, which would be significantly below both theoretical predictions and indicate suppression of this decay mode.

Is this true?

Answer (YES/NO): YES